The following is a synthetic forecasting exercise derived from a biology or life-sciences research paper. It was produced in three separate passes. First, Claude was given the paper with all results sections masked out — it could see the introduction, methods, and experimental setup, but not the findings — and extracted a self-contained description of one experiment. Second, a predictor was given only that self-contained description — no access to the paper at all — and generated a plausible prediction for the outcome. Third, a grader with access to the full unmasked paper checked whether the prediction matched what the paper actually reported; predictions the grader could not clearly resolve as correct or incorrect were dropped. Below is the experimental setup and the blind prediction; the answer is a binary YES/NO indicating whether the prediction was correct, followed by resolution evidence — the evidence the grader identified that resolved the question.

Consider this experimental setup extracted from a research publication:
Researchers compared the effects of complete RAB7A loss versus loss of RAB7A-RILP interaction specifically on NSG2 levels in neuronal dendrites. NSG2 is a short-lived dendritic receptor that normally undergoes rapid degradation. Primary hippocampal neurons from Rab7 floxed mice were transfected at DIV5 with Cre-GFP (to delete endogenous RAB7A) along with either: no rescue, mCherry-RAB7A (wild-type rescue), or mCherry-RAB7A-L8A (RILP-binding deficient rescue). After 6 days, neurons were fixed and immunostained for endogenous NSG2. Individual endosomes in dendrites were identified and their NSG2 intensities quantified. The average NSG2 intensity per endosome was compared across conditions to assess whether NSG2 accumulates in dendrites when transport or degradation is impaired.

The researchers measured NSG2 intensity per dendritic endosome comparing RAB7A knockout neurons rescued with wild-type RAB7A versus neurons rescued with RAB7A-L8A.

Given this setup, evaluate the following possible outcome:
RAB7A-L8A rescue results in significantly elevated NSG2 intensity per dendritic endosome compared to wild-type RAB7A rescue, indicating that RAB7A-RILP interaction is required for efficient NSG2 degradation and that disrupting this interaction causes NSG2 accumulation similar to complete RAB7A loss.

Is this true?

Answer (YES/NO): NO